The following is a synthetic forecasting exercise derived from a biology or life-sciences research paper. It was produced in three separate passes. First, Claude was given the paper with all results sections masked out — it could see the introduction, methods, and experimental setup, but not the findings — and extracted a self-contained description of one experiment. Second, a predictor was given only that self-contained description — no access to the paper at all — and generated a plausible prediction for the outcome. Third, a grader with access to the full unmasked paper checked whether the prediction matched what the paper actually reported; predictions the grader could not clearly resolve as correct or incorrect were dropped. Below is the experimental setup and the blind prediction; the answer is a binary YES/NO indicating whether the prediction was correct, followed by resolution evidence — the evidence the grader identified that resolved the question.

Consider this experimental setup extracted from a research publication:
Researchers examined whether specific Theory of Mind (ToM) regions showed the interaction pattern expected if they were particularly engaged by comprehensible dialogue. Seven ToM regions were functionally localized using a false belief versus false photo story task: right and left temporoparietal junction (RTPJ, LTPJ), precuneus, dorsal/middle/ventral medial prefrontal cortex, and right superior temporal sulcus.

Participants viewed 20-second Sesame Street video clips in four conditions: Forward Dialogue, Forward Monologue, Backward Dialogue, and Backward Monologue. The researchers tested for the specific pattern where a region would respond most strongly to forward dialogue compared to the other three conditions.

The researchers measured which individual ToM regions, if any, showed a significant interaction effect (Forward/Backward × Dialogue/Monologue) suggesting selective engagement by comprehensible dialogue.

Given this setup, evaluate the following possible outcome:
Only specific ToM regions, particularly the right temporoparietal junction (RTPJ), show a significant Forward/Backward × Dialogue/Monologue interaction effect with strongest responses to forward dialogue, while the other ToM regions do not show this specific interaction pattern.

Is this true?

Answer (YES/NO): YES